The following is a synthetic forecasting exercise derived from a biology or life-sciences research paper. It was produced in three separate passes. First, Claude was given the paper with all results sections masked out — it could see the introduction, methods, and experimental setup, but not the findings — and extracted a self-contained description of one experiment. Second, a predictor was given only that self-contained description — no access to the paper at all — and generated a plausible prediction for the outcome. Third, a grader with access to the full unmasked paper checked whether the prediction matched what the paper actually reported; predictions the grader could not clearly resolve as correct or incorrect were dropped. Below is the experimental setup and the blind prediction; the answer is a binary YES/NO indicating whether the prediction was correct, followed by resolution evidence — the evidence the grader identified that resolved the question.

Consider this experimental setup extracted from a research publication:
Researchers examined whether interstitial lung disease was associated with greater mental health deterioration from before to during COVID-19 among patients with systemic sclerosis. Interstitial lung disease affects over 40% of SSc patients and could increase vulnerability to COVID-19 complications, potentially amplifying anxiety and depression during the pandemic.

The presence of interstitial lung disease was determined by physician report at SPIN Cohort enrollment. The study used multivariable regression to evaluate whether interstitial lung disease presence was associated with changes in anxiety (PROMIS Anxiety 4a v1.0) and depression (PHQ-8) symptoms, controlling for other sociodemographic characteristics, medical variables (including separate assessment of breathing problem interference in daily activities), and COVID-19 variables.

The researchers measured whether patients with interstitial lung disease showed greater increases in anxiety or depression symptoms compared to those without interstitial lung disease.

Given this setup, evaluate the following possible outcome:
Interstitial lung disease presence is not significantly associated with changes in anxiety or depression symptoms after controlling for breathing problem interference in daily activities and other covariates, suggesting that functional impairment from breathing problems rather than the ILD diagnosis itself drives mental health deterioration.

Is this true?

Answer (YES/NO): NO